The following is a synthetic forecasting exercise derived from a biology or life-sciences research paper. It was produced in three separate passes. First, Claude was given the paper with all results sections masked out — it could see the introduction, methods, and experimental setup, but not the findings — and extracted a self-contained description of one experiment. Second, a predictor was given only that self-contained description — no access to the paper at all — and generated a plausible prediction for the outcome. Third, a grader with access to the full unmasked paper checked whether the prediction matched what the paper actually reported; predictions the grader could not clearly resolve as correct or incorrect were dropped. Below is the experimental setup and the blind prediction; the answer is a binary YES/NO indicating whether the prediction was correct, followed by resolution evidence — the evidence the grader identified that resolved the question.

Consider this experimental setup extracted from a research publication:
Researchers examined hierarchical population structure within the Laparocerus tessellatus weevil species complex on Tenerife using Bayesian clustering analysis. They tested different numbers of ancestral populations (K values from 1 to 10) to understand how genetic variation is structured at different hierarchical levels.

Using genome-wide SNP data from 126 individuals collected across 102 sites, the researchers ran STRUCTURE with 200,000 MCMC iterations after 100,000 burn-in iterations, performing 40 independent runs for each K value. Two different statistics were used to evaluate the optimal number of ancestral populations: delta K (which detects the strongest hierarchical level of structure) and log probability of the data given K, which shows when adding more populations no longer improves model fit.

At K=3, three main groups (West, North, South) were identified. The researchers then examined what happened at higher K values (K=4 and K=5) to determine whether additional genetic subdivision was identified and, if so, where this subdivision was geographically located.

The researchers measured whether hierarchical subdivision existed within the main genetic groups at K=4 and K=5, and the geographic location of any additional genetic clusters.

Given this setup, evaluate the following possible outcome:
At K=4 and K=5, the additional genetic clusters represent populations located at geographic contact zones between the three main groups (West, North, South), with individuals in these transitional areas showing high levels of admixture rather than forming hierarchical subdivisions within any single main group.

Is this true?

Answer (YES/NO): NO